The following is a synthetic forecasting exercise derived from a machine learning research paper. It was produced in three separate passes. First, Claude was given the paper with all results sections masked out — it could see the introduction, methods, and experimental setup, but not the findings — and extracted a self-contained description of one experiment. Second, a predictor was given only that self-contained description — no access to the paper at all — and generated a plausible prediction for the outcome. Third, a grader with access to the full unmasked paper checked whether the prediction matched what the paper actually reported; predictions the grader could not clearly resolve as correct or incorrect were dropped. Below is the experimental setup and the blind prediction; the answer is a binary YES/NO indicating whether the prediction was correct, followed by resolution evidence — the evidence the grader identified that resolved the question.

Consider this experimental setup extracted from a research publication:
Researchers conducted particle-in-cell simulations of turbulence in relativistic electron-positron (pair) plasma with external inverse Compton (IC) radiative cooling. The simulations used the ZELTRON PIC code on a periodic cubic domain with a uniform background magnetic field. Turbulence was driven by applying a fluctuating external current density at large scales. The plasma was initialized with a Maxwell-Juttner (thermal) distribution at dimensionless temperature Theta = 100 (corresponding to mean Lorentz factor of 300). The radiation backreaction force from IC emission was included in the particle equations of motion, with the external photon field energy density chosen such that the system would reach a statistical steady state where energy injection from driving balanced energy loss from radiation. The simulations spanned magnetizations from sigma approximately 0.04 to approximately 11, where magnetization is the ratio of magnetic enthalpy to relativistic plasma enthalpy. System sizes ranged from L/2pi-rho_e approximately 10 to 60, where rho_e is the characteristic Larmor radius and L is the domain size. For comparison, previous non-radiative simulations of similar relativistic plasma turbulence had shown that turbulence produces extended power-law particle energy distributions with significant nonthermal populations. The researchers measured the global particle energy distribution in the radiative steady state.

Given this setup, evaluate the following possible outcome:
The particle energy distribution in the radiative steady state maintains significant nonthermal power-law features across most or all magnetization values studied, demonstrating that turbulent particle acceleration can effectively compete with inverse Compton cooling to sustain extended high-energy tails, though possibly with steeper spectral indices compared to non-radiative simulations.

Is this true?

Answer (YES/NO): NO